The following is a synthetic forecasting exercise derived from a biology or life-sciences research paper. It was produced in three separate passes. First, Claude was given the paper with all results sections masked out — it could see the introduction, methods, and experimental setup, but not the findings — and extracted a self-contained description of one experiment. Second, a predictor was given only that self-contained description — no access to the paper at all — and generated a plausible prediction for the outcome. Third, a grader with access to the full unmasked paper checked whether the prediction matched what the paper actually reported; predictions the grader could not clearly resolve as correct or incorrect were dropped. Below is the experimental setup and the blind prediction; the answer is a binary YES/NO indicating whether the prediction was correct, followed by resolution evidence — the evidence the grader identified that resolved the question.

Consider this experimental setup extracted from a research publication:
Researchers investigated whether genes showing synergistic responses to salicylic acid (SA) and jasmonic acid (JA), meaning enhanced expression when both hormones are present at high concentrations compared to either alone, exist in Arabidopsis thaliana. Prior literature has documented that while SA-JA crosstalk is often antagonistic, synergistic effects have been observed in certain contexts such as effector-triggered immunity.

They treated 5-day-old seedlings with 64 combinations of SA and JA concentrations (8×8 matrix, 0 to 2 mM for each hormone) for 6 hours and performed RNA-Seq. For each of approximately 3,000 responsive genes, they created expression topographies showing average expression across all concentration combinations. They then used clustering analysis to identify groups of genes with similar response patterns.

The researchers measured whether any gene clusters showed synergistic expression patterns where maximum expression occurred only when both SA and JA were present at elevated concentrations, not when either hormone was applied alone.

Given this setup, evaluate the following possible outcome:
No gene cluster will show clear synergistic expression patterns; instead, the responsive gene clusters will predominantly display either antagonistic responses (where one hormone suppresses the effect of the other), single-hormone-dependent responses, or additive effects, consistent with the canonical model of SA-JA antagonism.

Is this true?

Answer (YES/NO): NO